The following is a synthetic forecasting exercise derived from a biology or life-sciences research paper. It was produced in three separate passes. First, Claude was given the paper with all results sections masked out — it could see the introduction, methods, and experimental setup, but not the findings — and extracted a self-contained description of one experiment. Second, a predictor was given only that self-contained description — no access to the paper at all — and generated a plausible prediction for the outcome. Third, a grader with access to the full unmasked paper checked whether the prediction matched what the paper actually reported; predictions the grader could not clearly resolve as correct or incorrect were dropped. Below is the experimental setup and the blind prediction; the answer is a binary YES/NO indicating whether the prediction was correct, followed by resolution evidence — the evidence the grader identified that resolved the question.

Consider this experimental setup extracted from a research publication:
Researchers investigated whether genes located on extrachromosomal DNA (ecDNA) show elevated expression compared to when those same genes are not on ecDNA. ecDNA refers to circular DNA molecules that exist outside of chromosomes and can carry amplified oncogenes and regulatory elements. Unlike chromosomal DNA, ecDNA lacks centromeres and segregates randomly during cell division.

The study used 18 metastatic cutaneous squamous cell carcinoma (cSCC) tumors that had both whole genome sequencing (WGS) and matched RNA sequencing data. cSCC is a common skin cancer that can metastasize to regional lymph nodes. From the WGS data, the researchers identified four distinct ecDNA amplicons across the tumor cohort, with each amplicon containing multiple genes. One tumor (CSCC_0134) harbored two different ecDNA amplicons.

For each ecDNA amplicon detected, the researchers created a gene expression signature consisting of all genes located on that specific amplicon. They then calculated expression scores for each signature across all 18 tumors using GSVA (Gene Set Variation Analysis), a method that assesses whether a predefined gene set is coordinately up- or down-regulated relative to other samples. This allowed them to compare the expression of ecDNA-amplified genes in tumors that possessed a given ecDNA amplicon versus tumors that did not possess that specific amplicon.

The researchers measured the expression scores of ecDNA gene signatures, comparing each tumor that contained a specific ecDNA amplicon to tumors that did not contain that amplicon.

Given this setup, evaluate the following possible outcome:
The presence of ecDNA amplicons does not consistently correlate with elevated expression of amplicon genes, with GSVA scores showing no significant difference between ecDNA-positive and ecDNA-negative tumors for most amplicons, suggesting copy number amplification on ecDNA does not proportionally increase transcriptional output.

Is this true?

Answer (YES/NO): NO